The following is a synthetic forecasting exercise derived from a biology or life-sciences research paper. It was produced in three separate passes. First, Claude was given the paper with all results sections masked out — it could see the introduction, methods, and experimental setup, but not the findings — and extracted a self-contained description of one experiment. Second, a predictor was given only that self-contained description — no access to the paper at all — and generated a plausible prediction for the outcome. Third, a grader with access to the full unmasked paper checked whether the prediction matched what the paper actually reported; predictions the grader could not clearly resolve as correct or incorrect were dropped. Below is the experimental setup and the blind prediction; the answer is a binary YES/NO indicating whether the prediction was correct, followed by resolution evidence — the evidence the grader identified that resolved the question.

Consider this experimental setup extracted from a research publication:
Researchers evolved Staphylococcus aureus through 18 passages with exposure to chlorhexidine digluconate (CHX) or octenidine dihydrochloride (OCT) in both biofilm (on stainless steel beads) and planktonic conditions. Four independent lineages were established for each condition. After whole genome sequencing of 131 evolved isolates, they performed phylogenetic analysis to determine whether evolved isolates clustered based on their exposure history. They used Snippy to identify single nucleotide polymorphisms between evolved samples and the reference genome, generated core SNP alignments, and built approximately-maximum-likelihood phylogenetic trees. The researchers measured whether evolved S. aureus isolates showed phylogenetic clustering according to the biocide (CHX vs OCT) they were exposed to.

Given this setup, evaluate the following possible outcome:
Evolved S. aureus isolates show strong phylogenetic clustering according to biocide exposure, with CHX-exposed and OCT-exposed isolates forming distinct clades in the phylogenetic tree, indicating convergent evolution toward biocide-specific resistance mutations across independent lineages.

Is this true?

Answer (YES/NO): YES